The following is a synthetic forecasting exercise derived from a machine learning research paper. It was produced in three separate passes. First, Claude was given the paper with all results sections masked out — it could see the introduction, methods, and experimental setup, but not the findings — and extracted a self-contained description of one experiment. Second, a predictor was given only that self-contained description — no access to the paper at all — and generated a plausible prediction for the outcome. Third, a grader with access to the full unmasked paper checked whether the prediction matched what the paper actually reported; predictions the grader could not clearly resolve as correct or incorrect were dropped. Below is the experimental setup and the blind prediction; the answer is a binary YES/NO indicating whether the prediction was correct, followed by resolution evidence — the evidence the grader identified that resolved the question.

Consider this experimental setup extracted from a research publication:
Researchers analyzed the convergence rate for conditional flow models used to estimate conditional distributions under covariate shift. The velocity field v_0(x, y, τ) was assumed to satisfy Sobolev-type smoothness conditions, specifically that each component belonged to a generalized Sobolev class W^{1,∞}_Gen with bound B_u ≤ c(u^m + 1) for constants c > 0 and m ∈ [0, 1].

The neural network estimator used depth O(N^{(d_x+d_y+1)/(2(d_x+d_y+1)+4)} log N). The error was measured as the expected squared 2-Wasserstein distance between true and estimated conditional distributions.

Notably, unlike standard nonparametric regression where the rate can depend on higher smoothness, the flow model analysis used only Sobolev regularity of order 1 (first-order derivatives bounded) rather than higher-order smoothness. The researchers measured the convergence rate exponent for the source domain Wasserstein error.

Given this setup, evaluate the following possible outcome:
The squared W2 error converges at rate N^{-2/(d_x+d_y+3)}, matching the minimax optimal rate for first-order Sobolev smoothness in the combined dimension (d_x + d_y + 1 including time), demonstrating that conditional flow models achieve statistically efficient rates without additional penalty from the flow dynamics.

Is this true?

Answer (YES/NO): NO